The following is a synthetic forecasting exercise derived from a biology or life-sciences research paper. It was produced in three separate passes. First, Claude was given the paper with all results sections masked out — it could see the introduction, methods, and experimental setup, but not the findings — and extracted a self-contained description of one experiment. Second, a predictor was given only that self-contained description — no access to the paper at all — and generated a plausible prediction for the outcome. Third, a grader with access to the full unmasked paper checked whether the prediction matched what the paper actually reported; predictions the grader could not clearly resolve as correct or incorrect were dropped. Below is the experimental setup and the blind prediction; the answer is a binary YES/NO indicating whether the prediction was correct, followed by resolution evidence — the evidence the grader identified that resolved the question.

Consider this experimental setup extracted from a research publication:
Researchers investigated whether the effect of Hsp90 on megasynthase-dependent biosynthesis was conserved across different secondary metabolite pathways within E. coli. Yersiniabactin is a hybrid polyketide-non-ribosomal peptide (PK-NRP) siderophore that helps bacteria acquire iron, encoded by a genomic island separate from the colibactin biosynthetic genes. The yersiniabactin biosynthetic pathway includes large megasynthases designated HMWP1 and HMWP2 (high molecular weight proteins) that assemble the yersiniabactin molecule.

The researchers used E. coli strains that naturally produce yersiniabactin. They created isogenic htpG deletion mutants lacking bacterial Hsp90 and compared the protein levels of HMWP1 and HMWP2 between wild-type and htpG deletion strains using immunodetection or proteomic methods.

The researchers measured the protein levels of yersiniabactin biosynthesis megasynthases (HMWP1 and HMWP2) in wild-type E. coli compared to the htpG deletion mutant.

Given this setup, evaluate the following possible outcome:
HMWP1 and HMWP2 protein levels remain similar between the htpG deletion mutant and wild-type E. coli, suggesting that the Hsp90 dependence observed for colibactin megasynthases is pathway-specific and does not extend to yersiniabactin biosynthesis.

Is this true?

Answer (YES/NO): NO